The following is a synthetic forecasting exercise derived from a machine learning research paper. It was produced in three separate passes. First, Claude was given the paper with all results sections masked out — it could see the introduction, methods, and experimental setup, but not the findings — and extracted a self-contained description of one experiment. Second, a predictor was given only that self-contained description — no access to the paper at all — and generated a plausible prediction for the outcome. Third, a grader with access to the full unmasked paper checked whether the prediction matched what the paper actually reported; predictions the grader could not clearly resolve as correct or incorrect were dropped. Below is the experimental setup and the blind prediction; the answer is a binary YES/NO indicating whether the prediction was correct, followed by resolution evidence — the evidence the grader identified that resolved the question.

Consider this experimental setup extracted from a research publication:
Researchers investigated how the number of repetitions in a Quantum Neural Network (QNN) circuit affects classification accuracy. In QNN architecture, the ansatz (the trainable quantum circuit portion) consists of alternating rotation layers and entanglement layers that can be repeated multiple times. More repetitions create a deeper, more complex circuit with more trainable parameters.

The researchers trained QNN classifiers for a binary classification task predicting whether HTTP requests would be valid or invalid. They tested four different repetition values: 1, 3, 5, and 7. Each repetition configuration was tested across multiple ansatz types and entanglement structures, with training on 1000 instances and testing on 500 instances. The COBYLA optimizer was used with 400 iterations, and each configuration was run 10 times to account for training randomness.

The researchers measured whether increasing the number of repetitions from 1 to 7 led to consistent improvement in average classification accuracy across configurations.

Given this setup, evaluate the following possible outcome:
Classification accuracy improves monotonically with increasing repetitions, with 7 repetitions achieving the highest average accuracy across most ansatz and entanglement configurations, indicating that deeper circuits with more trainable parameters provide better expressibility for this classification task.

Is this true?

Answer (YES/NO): NO